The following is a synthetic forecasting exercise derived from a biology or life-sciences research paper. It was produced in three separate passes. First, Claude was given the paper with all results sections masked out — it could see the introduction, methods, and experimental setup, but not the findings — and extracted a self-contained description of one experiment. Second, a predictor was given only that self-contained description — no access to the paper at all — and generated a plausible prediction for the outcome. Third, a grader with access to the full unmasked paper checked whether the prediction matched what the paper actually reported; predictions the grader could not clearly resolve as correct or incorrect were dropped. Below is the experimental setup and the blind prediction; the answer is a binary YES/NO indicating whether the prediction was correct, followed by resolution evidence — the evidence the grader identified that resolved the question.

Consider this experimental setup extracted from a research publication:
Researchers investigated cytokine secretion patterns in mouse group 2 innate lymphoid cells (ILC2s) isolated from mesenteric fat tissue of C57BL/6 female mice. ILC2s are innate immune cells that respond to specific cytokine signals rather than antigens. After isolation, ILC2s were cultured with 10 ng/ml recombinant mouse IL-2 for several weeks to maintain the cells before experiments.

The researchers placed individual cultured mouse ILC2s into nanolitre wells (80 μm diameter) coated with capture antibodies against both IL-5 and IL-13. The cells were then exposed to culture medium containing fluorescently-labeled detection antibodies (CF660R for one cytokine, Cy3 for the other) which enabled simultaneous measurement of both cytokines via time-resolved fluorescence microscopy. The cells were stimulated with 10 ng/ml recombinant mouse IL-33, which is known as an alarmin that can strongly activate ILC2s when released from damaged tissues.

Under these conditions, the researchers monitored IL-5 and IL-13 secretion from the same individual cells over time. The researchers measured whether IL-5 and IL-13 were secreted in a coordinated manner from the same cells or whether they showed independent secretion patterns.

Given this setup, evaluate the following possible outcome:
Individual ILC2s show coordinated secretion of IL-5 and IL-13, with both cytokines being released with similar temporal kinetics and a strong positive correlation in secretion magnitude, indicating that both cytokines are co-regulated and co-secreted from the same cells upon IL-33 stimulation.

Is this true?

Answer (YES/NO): NO